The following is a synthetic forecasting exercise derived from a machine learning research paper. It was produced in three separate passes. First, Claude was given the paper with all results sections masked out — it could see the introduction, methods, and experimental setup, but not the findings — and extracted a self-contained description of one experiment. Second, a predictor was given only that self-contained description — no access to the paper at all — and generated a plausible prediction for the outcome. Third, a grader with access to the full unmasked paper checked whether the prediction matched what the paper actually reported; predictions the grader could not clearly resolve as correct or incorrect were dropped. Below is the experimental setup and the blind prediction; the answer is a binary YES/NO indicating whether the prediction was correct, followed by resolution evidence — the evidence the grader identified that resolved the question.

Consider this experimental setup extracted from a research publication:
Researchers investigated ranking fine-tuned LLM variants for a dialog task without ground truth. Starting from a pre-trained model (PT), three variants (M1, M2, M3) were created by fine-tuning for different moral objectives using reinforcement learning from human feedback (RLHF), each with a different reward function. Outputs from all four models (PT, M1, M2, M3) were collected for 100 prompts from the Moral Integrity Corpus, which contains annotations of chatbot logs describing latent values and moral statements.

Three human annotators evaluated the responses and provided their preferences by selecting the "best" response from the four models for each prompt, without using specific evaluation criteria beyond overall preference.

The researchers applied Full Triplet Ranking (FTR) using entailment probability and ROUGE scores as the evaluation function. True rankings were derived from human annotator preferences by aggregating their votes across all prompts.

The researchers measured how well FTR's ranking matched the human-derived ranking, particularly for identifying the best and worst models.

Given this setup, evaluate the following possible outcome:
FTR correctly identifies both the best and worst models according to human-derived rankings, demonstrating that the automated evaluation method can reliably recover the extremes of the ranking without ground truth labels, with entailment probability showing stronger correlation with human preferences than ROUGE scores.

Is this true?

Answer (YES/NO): NO